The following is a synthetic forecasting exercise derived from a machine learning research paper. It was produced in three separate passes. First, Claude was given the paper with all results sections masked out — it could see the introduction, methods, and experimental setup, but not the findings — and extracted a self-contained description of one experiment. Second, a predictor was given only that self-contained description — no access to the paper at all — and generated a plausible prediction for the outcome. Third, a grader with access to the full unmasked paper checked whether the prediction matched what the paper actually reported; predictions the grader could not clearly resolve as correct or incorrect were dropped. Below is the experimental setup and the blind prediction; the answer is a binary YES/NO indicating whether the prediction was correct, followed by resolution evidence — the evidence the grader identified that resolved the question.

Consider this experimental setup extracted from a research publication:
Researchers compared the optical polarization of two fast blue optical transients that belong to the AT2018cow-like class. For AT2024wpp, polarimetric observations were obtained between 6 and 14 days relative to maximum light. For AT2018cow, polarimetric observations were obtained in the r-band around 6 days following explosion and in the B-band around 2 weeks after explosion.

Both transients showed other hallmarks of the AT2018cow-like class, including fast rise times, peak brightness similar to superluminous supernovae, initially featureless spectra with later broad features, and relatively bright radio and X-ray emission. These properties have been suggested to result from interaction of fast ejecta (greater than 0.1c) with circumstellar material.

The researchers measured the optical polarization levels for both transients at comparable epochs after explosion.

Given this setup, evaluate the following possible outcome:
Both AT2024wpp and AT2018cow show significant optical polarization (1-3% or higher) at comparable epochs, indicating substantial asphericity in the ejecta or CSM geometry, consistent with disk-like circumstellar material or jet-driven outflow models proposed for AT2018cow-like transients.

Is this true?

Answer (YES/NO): NO